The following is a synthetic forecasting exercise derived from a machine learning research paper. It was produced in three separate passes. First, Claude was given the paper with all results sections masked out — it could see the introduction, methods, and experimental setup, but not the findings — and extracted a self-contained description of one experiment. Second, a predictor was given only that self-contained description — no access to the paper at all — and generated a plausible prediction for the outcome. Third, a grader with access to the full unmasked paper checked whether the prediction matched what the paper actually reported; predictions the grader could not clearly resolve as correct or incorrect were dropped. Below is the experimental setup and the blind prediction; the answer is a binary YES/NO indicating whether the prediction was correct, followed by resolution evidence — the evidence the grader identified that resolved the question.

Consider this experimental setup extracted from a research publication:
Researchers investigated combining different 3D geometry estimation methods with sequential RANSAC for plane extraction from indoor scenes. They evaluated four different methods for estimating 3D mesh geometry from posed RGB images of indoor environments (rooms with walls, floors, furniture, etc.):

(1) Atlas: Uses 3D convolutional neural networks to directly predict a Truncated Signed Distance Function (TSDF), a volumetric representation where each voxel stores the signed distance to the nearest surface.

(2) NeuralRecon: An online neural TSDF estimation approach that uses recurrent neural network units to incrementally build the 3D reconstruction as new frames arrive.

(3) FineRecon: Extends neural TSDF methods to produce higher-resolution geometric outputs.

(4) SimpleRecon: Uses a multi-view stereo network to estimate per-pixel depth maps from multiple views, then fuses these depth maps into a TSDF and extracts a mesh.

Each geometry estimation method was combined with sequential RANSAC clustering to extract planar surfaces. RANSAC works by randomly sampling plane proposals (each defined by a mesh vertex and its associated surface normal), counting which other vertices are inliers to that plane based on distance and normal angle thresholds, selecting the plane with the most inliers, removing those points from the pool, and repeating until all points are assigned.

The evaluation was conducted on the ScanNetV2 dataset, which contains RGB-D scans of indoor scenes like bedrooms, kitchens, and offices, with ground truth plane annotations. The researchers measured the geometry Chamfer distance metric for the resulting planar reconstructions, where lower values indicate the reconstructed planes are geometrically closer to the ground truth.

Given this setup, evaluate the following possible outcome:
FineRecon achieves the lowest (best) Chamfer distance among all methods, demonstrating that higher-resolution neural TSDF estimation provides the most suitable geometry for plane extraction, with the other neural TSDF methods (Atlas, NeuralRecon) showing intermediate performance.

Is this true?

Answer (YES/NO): NO